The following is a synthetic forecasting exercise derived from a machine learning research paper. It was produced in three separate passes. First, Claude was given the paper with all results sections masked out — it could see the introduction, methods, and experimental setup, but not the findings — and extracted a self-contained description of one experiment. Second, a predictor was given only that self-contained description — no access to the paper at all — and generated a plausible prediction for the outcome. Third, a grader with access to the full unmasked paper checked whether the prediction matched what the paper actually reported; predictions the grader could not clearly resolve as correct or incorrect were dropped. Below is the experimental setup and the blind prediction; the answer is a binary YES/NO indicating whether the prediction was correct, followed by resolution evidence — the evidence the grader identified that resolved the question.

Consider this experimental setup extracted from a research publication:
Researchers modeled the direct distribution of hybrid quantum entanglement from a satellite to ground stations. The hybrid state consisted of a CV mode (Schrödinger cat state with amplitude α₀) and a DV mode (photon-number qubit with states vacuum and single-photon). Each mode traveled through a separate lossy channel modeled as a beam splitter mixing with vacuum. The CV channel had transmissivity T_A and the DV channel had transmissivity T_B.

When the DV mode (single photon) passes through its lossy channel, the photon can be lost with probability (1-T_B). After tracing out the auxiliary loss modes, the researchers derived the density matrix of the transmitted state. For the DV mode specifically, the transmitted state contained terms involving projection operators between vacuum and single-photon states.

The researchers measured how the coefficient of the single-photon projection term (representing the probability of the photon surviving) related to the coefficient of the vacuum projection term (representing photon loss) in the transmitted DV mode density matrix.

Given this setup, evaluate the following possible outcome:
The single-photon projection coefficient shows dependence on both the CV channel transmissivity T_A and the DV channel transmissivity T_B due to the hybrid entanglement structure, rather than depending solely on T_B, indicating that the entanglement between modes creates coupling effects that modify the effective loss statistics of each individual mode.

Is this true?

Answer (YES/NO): NO